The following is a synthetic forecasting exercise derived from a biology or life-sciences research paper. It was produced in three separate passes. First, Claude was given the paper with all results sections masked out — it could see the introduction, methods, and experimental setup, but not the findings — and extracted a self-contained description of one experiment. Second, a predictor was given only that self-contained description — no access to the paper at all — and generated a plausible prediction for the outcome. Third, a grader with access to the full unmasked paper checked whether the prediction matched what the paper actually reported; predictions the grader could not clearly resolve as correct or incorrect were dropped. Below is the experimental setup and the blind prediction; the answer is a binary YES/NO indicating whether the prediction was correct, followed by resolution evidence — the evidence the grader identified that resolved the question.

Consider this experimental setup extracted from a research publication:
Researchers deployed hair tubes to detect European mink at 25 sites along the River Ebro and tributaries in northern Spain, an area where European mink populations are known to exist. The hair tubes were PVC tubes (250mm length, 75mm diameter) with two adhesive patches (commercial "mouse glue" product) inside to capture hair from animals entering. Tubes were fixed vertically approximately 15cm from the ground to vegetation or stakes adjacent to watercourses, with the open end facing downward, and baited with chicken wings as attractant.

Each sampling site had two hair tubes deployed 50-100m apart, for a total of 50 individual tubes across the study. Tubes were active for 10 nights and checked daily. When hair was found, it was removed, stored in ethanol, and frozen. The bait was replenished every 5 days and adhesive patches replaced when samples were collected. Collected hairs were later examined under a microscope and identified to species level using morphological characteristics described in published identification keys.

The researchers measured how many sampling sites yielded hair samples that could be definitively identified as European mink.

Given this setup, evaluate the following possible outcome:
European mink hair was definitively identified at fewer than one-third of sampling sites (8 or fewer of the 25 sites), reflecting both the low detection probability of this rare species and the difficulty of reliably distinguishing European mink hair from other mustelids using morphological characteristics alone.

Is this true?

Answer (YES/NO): NO